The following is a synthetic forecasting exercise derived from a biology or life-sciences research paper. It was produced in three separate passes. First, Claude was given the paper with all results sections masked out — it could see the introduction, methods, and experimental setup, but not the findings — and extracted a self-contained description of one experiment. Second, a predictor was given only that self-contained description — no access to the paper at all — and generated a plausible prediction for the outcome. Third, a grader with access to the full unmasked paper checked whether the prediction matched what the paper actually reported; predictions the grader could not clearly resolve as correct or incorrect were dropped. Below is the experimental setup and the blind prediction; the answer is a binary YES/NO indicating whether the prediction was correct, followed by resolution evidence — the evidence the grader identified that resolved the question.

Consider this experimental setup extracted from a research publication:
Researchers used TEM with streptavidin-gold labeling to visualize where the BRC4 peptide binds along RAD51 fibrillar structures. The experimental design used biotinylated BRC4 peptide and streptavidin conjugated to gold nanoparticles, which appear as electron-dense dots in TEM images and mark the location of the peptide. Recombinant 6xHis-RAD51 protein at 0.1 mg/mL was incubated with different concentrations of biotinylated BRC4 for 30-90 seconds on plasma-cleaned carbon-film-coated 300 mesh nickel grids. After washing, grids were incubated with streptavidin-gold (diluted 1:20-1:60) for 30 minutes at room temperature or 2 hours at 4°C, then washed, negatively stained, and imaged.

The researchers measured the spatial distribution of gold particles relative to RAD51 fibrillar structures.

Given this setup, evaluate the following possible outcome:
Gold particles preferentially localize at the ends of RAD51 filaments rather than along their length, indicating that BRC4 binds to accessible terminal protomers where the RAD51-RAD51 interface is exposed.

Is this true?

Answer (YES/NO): YES